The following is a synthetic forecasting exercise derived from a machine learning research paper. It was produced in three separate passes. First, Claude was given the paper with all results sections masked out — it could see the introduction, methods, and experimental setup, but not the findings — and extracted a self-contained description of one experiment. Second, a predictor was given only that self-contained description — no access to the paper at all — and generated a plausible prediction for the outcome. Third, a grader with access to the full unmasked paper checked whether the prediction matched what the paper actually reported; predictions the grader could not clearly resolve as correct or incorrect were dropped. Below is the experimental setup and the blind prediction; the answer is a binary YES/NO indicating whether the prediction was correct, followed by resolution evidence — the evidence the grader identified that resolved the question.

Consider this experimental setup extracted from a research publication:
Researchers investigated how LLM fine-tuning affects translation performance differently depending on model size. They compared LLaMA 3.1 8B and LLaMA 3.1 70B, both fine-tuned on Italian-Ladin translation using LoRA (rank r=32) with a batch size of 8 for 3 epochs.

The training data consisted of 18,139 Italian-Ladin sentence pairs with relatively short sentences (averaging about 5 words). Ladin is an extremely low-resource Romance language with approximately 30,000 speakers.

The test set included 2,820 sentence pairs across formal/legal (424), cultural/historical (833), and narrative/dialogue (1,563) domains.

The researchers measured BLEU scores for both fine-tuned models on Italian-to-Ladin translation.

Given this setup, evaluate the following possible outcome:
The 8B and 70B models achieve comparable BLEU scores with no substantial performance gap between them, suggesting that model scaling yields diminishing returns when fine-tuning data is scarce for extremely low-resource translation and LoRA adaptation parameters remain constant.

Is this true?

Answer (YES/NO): NO